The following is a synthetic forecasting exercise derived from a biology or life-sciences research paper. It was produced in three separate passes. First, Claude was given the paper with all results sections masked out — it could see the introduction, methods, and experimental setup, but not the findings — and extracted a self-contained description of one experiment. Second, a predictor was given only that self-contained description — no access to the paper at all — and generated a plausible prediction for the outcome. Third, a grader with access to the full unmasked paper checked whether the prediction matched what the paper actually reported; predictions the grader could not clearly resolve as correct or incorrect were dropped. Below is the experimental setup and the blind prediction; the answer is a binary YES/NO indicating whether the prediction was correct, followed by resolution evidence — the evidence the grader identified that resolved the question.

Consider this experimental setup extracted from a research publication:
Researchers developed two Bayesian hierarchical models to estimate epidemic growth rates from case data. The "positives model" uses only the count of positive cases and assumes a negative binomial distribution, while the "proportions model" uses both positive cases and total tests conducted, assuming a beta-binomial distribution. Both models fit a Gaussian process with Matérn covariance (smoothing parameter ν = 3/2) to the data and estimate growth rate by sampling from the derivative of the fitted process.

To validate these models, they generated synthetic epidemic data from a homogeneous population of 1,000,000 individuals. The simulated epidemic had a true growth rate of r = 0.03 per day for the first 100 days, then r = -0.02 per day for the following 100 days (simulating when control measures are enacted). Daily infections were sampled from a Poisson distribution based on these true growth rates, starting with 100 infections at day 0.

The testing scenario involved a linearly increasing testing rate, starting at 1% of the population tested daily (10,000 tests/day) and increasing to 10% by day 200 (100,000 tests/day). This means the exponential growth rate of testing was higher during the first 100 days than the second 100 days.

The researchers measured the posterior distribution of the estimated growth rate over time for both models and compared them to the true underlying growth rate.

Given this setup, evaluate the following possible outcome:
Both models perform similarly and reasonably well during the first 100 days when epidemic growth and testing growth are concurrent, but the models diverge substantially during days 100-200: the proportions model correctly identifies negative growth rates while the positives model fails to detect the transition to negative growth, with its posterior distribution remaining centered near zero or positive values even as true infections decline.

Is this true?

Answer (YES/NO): NO